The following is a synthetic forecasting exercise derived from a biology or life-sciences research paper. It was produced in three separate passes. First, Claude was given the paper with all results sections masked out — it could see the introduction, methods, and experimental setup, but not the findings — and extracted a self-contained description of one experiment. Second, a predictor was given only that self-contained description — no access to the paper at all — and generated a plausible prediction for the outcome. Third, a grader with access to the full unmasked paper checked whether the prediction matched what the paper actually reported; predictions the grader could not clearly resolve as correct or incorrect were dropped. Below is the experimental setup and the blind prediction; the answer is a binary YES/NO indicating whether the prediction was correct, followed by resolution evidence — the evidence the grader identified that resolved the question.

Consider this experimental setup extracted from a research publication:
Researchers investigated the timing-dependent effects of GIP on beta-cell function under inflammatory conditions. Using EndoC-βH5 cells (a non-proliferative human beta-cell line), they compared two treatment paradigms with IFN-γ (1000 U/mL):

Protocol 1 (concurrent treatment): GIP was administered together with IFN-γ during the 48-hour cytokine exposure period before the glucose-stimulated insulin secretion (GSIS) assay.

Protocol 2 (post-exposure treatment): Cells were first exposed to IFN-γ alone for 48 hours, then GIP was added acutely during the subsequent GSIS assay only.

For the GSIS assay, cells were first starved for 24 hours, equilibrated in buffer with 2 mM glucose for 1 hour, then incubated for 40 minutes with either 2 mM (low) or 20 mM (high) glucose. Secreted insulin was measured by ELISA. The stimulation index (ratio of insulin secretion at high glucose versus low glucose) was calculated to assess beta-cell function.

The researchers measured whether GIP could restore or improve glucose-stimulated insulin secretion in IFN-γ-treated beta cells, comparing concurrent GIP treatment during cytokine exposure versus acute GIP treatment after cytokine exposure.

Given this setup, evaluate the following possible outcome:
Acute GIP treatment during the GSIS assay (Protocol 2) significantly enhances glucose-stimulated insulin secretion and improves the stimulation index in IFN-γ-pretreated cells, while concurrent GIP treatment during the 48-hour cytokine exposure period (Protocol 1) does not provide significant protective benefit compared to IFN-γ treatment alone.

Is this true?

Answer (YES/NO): NO